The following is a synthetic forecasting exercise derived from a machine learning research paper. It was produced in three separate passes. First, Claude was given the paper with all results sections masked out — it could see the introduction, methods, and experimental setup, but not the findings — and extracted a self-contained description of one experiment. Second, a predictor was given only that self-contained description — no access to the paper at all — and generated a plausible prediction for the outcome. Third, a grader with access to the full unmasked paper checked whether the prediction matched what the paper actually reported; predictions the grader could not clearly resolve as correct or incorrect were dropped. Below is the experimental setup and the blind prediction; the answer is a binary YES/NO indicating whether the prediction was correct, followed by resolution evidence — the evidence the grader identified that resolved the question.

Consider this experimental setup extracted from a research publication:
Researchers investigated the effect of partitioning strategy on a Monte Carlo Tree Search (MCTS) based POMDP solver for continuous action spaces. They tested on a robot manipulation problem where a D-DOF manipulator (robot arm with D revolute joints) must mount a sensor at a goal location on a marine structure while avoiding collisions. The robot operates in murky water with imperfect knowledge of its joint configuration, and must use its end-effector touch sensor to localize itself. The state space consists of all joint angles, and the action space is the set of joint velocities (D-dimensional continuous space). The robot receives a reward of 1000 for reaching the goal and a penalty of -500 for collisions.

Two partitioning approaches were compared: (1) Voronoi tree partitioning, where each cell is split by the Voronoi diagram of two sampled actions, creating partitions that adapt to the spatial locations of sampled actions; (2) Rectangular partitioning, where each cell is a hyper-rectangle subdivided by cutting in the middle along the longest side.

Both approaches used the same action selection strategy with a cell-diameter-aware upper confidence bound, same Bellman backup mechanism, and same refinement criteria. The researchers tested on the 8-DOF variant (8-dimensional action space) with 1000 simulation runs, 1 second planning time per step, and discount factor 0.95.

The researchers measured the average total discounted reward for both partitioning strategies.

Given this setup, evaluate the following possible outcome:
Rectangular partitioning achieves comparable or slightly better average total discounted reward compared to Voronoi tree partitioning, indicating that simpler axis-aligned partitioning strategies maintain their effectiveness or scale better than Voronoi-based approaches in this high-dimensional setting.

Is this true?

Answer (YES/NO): NO